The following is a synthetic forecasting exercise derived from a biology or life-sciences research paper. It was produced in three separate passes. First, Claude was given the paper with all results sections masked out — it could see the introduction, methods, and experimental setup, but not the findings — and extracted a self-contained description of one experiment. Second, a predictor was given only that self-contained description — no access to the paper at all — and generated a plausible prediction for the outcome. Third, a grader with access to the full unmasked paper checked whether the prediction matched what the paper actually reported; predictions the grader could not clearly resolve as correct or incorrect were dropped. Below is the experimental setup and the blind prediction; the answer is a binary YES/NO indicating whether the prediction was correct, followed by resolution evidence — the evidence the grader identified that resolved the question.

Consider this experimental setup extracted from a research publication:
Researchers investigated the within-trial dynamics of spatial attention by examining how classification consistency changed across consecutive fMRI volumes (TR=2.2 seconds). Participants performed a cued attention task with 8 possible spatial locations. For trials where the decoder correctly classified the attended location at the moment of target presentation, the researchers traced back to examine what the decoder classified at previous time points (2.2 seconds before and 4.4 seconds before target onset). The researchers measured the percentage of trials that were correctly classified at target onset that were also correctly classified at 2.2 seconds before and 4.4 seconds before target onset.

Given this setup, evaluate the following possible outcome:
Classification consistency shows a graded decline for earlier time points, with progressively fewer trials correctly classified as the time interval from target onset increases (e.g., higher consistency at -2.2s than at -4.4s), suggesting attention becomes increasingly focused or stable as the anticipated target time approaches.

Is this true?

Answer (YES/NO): YES